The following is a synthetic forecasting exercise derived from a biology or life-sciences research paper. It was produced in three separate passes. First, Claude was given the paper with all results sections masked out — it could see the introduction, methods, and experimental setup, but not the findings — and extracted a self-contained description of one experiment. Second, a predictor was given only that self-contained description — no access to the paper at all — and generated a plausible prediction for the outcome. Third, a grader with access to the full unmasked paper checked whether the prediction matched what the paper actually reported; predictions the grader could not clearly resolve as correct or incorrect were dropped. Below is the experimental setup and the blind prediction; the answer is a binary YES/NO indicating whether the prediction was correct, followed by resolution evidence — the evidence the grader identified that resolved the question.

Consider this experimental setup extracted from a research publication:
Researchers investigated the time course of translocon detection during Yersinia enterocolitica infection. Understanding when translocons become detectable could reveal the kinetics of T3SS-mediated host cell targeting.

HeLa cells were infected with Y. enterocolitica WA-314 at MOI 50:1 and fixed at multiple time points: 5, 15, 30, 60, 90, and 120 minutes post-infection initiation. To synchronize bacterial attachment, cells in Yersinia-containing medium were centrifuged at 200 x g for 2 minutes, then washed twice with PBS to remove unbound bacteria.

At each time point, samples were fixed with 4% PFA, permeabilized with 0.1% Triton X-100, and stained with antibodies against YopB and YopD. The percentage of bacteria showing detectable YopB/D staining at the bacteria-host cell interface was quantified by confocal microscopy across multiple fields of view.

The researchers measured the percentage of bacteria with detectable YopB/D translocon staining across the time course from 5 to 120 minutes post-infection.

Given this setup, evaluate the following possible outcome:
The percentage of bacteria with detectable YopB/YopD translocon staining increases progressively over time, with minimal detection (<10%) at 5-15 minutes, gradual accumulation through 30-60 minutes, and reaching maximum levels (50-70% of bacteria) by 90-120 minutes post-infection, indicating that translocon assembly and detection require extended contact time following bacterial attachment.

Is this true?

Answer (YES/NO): NO